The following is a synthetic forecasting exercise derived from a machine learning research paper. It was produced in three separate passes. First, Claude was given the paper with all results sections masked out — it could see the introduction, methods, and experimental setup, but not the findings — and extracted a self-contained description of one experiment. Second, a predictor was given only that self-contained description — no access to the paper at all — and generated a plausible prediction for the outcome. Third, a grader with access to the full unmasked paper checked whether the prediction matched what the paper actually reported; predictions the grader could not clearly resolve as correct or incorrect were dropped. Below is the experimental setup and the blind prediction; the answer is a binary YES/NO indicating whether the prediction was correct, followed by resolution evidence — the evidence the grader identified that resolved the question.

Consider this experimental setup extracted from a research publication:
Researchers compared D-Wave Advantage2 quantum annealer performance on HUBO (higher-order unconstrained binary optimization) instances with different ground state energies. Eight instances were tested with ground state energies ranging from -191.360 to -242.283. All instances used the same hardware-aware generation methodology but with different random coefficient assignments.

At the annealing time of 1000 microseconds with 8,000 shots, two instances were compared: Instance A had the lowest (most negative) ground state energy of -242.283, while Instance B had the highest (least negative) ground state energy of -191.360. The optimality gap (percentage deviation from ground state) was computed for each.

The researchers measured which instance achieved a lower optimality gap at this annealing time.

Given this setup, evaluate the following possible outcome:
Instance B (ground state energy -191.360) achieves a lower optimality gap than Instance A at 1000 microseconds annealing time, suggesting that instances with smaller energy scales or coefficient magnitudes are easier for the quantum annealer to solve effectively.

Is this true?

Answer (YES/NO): YES